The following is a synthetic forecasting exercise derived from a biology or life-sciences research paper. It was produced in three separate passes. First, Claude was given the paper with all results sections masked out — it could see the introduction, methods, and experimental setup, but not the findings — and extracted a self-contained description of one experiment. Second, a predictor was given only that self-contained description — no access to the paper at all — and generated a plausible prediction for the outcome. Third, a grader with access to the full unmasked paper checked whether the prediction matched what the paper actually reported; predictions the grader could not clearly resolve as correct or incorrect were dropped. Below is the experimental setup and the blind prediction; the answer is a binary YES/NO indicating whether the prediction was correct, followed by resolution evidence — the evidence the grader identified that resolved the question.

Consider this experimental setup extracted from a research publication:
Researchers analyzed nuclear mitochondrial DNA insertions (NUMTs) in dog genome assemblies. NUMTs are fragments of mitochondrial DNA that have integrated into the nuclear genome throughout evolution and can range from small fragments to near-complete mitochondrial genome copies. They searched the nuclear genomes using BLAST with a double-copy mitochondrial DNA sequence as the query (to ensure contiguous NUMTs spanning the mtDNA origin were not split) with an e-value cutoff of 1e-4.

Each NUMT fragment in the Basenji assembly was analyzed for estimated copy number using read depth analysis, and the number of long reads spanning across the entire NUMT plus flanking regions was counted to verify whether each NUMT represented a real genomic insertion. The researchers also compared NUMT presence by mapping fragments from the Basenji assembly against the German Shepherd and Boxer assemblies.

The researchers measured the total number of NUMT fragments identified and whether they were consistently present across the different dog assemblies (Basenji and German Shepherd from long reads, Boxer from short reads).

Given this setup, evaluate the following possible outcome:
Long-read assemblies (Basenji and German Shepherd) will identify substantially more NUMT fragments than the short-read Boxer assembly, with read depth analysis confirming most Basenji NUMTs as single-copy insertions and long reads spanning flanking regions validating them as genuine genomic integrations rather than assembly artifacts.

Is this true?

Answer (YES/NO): NO